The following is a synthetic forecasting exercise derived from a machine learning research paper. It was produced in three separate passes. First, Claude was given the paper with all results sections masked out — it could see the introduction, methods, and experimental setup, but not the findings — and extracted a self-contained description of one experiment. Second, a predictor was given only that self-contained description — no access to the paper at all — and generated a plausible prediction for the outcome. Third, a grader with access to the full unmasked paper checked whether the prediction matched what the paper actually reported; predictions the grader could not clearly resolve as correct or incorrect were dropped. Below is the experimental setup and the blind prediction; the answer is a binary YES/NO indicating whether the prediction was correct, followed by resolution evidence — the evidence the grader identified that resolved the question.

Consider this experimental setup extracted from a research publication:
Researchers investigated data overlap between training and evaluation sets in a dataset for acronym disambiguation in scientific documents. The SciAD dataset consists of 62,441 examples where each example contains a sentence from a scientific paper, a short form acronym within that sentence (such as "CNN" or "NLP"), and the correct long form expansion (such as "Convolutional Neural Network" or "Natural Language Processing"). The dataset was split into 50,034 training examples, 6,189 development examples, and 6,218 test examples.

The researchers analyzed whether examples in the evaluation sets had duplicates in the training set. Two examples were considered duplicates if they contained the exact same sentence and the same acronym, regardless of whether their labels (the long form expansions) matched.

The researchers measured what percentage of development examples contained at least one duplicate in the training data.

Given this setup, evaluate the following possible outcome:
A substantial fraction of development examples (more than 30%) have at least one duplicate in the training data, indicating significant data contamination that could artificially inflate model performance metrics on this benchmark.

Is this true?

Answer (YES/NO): YES